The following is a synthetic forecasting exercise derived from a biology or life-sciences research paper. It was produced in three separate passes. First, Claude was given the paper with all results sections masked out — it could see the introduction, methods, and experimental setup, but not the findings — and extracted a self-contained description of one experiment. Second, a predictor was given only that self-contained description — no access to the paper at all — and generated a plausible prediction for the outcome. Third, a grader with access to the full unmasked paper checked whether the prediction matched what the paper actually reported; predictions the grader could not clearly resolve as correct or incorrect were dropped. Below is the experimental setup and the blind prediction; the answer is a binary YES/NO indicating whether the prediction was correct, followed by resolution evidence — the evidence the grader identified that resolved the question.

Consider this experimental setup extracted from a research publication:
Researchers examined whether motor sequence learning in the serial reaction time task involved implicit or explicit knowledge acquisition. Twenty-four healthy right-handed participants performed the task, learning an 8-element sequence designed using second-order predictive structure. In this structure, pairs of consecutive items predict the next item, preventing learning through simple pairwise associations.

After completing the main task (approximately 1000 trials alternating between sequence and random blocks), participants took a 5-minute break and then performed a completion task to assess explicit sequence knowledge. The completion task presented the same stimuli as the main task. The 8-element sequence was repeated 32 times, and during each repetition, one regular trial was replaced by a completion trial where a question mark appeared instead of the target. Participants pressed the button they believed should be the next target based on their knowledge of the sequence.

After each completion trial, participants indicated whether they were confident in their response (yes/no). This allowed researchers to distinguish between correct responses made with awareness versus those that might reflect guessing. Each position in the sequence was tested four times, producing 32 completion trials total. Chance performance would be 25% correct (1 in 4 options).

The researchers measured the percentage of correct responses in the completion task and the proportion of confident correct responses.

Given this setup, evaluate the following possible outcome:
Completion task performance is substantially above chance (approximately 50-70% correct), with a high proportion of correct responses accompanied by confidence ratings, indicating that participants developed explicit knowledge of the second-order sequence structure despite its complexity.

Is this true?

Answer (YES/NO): YES